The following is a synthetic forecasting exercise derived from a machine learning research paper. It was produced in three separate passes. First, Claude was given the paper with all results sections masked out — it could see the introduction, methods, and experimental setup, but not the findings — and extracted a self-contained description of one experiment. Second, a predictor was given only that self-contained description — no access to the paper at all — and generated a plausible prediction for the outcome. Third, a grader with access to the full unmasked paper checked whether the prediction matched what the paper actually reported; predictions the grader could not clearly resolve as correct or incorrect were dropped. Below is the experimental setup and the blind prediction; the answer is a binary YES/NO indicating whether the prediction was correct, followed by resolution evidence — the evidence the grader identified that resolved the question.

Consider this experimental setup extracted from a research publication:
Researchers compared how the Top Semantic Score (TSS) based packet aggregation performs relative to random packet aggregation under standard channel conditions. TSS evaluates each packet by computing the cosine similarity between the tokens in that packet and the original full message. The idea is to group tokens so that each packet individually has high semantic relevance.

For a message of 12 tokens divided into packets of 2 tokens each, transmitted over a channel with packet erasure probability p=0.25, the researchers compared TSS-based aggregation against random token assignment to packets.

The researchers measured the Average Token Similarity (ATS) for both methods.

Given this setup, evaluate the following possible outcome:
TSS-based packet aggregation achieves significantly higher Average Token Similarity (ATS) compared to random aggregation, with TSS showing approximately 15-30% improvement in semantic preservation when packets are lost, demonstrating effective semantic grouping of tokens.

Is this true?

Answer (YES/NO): NO